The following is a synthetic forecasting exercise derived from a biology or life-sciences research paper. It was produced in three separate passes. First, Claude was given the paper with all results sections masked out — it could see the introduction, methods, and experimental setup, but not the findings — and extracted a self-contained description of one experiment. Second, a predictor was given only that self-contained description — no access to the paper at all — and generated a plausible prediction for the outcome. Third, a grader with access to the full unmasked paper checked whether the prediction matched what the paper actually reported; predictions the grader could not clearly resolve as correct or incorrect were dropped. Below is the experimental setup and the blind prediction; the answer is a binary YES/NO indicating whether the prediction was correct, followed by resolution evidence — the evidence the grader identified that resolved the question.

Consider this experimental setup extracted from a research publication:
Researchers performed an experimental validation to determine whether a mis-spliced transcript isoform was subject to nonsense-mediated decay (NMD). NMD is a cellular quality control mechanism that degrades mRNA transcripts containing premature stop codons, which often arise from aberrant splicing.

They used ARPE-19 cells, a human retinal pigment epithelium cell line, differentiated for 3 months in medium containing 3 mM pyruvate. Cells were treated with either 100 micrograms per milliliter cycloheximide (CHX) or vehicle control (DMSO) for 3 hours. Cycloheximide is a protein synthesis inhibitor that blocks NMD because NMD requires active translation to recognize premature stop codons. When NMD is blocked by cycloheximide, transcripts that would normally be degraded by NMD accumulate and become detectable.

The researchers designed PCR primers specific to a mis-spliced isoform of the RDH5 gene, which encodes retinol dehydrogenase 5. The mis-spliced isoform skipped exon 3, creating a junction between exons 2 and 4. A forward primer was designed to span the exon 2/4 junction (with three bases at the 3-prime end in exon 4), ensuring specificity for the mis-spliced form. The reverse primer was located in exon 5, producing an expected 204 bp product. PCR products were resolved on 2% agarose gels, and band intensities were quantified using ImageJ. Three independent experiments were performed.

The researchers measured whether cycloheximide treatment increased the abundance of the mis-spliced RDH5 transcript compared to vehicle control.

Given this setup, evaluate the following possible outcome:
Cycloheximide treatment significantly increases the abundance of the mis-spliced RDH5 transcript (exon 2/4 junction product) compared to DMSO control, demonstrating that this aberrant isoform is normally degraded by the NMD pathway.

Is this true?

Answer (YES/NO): YES